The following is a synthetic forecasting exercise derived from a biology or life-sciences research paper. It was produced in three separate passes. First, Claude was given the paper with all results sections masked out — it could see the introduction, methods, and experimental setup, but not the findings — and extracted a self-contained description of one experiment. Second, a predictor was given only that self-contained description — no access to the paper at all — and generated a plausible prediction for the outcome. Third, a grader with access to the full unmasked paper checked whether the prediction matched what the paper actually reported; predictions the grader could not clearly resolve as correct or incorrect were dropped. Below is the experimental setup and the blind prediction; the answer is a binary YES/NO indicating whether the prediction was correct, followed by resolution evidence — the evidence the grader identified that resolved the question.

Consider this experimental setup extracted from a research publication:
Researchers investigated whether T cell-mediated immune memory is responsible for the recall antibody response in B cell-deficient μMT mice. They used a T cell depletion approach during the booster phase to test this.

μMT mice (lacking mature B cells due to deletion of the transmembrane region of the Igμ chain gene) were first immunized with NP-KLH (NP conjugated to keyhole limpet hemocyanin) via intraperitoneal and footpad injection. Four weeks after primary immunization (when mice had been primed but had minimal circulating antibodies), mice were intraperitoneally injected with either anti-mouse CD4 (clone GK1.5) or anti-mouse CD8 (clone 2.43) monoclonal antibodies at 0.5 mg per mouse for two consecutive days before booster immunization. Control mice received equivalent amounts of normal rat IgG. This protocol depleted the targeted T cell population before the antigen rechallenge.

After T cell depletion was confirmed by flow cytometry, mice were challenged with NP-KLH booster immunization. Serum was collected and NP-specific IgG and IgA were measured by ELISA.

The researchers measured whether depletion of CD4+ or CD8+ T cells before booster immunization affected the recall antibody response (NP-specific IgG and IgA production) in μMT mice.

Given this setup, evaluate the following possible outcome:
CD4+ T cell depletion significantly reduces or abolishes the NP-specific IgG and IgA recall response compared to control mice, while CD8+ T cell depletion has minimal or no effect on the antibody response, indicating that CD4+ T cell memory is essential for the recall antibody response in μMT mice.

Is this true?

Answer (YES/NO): YES